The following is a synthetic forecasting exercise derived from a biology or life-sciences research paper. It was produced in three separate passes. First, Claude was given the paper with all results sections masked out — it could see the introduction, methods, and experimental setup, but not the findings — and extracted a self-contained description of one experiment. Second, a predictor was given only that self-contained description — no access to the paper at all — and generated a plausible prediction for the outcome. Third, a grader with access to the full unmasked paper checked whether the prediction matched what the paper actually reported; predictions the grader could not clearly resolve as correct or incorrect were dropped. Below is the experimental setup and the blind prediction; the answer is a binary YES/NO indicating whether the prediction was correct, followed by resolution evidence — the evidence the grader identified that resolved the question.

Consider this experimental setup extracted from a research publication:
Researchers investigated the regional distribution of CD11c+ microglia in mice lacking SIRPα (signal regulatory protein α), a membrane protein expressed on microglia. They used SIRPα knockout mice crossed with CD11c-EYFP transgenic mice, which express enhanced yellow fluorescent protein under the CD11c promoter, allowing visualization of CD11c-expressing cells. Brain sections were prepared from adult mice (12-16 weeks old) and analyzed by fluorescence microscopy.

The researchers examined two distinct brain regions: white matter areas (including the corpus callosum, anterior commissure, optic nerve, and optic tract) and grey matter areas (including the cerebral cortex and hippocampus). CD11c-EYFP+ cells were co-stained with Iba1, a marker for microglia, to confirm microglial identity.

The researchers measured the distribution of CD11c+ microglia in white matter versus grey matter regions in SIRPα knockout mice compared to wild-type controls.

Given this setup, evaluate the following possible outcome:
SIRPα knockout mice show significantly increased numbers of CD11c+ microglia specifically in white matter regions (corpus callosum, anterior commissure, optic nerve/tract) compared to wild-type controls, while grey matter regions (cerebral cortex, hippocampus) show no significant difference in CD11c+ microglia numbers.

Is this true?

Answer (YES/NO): YES